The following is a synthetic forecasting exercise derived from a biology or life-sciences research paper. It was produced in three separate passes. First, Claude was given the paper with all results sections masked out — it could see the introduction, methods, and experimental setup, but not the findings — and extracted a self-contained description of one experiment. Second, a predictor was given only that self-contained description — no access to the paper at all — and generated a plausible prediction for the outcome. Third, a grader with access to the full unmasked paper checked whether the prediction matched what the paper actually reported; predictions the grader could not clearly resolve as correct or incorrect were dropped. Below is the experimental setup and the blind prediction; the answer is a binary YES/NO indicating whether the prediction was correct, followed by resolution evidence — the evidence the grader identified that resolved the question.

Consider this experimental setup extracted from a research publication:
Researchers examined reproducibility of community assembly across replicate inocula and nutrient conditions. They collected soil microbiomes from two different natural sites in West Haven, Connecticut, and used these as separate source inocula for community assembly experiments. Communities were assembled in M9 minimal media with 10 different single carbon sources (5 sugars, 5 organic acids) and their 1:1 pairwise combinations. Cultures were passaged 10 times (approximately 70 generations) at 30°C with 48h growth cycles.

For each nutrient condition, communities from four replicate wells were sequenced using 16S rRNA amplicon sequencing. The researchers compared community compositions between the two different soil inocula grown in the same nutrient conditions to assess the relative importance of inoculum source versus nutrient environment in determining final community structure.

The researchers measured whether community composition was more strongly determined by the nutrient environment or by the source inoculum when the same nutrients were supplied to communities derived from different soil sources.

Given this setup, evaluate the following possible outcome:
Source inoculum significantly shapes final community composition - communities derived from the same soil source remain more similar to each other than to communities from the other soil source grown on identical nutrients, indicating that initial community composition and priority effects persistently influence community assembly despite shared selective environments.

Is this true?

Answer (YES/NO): NO